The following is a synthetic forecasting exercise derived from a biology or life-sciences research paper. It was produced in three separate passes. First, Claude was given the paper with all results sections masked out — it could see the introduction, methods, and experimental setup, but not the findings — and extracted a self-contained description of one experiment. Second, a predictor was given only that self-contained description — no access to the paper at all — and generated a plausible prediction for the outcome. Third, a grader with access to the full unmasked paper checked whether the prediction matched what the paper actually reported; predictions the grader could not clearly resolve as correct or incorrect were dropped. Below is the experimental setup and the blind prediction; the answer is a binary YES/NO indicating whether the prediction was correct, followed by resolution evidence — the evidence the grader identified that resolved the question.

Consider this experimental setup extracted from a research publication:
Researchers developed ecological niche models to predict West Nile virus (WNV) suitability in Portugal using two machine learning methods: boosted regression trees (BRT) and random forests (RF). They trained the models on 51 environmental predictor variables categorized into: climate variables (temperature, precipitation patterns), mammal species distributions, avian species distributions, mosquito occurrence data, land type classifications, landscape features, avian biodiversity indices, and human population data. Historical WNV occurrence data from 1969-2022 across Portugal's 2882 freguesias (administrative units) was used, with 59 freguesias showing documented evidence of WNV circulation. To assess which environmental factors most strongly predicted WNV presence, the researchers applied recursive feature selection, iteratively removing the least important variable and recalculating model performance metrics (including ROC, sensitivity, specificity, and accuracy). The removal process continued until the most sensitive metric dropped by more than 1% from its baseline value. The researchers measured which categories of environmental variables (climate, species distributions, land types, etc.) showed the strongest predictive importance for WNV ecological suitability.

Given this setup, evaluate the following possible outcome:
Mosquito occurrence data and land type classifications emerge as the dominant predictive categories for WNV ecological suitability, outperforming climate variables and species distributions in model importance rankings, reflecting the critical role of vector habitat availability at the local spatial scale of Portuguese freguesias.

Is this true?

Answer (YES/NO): NO